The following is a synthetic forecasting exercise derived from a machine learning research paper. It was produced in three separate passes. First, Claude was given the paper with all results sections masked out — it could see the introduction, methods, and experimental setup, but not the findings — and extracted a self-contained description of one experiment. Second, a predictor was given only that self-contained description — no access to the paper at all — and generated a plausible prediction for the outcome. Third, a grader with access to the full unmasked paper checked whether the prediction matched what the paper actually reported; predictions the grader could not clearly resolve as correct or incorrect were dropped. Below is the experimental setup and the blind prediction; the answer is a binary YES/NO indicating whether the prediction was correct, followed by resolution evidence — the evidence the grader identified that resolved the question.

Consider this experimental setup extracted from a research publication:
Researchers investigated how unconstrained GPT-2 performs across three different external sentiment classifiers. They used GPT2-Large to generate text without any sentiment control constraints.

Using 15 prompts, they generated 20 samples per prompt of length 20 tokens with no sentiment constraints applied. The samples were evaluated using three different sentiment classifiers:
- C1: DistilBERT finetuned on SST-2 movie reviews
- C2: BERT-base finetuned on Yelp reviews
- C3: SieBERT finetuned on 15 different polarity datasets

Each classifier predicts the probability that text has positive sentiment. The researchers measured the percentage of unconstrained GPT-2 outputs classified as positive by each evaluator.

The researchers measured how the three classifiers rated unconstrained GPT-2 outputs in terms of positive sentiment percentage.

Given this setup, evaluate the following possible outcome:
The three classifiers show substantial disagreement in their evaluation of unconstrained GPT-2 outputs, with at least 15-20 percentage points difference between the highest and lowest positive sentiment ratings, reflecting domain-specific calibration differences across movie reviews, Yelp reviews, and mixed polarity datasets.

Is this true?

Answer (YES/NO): NO